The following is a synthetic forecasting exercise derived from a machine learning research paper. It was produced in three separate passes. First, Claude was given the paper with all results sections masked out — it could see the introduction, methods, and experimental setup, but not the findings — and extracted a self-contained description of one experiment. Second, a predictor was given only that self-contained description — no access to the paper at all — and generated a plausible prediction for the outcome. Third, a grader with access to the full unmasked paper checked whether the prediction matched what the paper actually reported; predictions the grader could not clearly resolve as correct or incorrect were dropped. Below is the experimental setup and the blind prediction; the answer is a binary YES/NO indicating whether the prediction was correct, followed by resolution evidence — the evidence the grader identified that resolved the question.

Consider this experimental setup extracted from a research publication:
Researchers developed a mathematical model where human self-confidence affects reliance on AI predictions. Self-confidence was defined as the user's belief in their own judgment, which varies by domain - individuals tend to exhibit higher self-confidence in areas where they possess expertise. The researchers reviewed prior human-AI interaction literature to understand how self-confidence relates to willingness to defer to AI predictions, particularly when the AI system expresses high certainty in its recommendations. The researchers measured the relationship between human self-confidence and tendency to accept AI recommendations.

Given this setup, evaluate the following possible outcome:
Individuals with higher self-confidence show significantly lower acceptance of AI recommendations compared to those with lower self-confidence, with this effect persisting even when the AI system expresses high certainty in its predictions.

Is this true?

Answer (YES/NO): YES